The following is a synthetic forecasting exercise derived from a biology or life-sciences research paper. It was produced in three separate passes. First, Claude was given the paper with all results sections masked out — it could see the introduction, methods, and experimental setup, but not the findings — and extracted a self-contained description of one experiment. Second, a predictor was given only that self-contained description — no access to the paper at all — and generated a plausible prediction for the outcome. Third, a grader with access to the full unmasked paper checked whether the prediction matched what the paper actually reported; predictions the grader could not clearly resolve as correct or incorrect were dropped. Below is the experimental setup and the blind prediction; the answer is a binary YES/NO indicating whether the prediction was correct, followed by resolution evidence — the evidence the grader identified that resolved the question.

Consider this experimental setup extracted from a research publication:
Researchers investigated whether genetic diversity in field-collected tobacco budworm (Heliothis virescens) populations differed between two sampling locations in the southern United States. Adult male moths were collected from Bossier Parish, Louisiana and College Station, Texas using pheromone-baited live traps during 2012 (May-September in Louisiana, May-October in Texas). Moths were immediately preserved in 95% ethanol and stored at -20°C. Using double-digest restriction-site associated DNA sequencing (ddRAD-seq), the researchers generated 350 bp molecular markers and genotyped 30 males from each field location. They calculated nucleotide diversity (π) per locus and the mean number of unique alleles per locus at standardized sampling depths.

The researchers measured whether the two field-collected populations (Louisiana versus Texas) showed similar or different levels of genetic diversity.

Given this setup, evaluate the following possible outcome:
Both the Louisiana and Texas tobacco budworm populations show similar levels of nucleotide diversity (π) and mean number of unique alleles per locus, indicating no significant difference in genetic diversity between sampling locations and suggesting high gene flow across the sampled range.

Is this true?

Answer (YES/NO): YES